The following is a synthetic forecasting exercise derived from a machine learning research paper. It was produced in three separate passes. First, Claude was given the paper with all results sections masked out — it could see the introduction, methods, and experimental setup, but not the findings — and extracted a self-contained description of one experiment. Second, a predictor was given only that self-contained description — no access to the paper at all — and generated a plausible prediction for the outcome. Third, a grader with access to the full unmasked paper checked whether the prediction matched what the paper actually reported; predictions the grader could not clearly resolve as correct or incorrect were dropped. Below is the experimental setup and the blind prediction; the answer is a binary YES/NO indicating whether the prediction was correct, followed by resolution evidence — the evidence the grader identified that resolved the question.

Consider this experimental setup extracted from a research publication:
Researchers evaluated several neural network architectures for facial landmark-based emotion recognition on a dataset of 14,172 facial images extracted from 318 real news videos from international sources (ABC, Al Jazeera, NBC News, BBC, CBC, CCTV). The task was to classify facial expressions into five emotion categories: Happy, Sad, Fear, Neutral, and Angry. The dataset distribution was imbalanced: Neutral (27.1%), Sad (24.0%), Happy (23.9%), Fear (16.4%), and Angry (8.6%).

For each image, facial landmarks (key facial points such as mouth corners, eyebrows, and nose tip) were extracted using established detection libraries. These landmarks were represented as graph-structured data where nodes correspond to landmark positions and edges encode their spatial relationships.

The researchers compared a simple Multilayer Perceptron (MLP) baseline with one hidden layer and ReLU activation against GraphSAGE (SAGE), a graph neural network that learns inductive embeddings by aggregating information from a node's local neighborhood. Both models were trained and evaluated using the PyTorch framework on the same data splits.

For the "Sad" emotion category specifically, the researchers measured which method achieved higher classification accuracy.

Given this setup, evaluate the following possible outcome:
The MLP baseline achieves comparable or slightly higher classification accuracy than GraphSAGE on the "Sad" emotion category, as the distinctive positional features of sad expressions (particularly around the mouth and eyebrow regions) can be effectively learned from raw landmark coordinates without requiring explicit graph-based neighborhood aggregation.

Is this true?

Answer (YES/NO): NO